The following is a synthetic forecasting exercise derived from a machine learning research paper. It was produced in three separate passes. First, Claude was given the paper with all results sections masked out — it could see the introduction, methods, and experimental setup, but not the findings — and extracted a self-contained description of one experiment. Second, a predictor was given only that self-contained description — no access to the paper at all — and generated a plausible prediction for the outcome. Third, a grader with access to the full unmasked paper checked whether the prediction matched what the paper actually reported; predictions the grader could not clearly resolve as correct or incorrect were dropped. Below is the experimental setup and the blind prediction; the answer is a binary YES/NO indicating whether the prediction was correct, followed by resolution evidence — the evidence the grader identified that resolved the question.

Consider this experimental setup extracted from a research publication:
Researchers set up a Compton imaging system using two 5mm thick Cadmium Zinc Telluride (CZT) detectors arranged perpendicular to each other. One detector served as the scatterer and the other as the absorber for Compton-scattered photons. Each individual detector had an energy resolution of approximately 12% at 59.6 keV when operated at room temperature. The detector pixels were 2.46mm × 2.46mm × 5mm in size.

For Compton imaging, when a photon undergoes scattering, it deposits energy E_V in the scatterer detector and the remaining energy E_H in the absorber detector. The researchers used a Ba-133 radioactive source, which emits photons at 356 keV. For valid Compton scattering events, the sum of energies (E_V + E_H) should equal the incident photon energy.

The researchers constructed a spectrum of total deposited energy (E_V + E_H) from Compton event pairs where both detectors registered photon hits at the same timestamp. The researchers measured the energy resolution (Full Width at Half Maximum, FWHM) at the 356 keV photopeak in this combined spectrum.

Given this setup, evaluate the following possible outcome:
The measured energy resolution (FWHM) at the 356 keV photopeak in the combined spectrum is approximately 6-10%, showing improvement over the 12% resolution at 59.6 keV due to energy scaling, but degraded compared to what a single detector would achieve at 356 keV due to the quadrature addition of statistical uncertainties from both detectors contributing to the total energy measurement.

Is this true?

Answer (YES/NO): NO